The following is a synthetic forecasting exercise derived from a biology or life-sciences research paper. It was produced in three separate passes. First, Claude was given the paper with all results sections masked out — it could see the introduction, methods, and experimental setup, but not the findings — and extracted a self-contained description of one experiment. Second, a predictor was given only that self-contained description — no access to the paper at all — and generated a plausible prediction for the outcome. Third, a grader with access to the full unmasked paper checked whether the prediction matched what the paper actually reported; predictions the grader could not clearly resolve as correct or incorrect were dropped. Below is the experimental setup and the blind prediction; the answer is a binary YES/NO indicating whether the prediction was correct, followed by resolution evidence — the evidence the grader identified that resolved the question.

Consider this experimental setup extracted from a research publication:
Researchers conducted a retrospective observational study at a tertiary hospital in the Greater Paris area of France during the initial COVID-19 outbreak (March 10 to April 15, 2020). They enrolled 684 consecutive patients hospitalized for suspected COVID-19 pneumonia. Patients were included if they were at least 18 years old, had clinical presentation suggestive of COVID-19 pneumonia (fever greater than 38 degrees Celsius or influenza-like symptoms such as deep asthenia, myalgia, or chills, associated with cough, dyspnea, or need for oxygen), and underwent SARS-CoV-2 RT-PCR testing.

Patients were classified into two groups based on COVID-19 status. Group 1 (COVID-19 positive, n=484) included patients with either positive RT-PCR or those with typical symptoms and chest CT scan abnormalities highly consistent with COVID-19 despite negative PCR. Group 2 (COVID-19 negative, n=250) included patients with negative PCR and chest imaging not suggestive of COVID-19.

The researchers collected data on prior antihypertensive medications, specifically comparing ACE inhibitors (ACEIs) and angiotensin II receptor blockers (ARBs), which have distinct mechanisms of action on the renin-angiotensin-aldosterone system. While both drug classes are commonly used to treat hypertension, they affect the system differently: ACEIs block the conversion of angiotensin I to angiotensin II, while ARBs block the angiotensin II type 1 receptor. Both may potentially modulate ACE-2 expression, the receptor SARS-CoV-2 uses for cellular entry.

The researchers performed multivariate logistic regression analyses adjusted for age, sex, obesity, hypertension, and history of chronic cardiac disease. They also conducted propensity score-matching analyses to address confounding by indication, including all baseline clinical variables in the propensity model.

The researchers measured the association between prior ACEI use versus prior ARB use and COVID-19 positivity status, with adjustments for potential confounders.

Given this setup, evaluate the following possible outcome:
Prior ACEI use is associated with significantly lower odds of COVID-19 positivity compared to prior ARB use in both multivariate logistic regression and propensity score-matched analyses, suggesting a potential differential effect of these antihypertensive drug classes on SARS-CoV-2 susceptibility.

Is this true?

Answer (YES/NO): NO